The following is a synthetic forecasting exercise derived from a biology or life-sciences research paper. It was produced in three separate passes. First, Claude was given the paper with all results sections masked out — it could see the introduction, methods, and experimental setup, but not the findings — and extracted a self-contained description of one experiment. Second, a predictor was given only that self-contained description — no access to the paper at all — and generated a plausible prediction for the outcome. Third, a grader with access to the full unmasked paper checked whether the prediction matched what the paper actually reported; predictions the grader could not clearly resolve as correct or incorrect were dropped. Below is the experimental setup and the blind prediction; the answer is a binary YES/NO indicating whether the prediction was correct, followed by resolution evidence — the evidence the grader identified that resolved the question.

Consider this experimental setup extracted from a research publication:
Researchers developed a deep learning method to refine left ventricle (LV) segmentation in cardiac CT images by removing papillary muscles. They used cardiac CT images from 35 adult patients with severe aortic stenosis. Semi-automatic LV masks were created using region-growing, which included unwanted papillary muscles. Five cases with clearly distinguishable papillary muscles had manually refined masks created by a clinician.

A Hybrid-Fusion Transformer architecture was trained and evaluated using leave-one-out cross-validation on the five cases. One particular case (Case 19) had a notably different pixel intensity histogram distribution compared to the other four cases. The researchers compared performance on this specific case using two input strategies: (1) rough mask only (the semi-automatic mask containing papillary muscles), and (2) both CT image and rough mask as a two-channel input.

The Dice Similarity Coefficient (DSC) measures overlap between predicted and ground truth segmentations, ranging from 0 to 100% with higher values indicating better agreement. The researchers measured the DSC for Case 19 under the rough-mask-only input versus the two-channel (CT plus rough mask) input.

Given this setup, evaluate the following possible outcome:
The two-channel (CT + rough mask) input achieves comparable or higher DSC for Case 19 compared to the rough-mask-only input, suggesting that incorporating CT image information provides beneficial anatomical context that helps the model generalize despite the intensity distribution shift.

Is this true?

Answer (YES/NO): NO